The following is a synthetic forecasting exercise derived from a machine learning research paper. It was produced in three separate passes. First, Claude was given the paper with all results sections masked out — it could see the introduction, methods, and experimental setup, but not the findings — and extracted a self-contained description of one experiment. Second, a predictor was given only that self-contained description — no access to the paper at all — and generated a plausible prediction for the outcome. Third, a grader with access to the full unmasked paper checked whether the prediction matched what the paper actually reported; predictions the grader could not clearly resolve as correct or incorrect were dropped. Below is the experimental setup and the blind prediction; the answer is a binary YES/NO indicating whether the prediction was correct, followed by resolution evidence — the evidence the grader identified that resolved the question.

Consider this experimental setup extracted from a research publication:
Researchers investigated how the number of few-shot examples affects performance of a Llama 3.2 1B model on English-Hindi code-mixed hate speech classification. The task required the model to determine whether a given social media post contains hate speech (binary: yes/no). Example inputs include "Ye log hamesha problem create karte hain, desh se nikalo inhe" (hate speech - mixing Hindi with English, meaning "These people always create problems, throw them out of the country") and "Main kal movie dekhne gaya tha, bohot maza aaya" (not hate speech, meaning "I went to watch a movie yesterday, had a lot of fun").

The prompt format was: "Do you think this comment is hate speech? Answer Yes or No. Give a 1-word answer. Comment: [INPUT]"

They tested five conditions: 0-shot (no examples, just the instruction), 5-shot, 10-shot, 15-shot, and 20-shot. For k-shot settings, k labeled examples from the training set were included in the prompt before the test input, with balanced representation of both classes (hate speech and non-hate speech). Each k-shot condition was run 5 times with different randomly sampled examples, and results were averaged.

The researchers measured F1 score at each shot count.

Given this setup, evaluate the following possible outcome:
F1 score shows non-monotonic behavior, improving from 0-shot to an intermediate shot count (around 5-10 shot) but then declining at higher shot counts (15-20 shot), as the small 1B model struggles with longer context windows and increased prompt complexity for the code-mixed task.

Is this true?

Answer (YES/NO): NO